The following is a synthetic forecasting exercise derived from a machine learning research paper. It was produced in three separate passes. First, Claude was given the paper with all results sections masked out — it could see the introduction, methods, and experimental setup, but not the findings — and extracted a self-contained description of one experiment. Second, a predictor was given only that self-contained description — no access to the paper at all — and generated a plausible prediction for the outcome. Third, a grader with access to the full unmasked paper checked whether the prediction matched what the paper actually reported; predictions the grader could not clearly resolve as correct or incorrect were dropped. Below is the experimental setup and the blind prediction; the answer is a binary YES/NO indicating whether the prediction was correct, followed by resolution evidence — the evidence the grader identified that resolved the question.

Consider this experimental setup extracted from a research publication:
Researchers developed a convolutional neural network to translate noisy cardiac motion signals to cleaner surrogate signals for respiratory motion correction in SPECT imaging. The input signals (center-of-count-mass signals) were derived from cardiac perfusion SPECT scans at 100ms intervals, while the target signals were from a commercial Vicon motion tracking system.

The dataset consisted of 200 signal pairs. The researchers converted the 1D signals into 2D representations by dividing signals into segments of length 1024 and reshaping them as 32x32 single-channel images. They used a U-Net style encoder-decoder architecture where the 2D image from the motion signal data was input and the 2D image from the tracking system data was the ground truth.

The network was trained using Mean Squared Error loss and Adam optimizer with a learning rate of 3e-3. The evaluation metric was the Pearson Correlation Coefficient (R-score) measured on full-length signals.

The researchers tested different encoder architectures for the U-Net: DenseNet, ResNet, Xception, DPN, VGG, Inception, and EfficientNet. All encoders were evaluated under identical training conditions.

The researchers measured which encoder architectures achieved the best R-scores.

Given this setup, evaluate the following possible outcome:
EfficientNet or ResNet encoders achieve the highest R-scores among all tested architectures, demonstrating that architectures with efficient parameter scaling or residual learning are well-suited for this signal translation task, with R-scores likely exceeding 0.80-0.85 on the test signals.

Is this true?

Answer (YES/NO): NO